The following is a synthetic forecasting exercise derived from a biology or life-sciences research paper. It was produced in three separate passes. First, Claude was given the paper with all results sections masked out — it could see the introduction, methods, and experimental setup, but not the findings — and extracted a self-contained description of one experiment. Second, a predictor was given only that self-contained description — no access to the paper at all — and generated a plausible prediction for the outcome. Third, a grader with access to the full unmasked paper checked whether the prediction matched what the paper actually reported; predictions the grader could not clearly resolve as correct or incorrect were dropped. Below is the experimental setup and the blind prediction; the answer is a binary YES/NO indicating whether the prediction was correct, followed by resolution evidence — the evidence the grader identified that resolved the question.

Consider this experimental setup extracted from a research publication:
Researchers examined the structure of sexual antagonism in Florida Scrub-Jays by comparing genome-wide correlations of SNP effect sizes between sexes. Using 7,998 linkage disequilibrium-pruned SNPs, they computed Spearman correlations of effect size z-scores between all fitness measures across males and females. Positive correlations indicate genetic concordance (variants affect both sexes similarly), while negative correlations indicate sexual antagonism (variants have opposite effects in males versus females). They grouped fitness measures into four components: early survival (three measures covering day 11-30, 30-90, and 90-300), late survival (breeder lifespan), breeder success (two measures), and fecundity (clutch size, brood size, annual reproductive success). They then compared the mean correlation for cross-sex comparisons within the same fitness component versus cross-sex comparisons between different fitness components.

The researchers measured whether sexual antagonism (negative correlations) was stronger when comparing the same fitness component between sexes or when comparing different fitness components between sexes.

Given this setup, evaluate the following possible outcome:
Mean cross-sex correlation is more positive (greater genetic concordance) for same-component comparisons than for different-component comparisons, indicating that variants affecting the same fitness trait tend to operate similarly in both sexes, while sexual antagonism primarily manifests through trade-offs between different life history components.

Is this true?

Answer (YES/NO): YES